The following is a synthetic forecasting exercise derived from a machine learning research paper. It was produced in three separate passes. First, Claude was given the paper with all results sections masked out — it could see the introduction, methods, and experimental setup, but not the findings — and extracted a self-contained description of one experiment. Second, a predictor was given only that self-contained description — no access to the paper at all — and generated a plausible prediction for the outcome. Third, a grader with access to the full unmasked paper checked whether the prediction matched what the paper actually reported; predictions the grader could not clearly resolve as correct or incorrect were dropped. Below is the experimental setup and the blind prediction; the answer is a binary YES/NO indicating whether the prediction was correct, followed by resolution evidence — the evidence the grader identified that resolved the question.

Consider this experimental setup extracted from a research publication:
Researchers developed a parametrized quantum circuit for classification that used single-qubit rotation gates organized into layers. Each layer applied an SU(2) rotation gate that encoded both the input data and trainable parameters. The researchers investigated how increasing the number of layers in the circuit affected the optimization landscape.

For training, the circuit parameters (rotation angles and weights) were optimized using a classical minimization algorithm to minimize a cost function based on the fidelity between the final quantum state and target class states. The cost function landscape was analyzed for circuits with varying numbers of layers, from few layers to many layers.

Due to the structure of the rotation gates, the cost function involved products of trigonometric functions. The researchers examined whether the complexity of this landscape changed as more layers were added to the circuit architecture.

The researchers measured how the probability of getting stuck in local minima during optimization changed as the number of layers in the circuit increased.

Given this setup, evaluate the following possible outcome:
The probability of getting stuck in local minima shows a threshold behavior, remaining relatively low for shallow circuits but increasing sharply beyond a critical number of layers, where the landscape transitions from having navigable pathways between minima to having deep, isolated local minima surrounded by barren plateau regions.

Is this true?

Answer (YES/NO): NO